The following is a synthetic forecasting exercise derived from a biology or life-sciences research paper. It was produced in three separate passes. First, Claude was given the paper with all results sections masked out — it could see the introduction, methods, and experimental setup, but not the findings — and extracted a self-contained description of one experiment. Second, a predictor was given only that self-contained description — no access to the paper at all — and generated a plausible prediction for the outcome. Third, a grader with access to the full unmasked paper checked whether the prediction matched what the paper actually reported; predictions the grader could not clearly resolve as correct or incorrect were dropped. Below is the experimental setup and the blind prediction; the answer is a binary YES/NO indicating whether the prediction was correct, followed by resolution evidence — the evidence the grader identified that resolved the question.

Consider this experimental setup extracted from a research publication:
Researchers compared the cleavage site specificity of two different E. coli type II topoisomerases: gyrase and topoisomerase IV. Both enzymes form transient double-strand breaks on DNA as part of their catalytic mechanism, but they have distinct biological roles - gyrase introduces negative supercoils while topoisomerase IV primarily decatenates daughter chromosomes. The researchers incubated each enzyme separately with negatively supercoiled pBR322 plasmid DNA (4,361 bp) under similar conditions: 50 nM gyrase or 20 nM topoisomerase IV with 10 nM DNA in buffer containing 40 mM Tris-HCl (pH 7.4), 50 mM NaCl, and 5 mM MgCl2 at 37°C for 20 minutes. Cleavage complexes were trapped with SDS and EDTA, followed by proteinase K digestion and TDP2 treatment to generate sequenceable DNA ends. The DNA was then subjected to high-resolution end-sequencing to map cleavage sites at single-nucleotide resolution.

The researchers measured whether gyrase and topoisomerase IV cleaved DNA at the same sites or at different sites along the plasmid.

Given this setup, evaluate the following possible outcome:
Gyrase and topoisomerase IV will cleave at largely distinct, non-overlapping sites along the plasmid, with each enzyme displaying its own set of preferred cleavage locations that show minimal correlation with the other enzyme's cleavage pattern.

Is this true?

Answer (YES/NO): YES